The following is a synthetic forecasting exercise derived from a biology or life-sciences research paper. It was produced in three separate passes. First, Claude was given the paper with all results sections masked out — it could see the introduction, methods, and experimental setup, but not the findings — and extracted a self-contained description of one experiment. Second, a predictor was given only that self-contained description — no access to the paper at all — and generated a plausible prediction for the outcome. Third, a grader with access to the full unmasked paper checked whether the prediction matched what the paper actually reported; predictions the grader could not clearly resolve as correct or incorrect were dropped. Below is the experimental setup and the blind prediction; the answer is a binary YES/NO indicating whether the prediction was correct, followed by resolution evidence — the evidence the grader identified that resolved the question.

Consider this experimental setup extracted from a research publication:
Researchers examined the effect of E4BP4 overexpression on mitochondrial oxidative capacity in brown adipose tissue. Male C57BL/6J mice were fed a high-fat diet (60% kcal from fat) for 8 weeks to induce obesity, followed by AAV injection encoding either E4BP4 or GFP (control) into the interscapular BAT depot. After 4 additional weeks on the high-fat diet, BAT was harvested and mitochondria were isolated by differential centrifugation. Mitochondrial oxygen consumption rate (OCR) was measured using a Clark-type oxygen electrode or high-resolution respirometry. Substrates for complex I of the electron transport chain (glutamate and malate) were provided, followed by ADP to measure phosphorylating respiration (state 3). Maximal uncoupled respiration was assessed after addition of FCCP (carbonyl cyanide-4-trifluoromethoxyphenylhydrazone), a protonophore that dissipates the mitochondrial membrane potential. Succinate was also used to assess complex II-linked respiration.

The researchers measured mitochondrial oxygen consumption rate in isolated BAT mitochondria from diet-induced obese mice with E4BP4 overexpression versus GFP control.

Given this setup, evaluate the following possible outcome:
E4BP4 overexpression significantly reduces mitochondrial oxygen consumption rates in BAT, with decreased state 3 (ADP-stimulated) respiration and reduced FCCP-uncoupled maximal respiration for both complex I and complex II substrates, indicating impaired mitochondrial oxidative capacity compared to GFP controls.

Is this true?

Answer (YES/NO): NO